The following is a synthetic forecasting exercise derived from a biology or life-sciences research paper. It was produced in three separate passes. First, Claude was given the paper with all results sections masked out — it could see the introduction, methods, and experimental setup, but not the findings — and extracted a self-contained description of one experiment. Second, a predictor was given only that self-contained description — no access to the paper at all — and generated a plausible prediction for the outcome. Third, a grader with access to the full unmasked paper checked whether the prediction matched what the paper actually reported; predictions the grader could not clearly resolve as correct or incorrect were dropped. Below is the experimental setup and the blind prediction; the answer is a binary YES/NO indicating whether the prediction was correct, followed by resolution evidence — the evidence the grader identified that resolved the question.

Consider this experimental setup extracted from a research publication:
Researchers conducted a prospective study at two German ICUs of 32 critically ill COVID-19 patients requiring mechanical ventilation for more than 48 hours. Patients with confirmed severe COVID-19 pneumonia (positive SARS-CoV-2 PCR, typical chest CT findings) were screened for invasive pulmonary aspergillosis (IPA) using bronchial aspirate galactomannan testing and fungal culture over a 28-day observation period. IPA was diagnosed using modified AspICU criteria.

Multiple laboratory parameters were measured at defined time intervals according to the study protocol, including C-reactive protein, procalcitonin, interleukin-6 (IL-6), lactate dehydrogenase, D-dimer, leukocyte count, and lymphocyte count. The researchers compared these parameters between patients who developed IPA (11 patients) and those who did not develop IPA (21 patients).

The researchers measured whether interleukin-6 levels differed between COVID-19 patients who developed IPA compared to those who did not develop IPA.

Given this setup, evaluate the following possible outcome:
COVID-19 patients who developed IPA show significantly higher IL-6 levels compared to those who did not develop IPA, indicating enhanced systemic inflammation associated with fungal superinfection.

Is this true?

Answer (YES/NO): YES